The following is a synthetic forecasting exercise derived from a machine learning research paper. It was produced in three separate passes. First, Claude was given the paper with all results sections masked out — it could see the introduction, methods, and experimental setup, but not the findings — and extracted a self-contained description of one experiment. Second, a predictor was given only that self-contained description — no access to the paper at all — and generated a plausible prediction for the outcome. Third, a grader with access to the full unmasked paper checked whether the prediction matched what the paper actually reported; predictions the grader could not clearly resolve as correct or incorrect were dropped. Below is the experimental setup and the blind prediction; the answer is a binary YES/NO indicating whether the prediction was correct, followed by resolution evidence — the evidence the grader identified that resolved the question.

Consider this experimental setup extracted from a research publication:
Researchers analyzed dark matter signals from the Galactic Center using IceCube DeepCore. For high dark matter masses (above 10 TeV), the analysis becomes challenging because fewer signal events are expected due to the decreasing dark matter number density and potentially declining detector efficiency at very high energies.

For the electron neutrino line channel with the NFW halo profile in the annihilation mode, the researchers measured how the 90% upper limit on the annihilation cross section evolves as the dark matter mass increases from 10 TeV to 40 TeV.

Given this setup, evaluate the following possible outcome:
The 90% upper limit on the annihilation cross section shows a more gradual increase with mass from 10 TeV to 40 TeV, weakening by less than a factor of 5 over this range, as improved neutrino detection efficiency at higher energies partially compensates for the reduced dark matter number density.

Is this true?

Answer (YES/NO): NO